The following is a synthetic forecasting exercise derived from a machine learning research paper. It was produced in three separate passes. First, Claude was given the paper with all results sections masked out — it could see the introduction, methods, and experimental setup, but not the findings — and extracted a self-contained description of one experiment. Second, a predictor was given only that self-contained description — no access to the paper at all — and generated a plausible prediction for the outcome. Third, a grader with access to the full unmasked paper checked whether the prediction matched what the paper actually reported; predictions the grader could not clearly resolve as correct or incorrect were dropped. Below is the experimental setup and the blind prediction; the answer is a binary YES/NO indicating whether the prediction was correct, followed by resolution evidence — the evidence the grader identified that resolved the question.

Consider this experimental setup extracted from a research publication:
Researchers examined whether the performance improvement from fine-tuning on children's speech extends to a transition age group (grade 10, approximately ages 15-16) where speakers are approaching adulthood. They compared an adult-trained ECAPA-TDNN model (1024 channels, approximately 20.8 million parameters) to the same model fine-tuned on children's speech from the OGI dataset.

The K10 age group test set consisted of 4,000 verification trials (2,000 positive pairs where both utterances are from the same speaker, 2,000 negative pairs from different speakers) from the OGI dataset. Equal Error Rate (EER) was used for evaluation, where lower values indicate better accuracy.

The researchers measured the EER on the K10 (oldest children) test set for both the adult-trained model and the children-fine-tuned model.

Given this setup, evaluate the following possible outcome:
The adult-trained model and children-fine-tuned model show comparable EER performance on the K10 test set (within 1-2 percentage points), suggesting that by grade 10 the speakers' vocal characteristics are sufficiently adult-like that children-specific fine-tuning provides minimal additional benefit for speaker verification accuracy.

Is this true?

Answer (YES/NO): NO